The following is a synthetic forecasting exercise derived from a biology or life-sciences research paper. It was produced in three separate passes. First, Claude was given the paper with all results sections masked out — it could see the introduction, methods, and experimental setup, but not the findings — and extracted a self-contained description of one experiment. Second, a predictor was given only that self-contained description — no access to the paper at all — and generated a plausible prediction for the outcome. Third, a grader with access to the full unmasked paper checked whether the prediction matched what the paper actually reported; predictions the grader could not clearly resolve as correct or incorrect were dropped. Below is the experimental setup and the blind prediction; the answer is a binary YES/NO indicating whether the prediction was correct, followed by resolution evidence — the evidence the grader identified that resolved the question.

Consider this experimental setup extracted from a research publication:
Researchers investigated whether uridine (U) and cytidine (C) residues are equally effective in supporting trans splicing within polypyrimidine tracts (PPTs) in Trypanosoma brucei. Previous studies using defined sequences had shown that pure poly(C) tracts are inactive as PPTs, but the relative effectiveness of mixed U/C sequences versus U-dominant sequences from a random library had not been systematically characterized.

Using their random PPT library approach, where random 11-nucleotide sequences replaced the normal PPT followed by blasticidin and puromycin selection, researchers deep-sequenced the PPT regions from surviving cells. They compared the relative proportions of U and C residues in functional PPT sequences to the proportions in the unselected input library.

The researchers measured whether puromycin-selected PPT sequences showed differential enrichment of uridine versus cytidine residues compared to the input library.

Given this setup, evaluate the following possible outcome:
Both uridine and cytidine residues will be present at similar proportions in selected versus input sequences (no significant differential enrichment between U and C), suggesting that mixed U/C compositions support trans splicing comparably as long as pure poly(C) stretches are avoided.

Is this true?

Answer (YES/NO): NO